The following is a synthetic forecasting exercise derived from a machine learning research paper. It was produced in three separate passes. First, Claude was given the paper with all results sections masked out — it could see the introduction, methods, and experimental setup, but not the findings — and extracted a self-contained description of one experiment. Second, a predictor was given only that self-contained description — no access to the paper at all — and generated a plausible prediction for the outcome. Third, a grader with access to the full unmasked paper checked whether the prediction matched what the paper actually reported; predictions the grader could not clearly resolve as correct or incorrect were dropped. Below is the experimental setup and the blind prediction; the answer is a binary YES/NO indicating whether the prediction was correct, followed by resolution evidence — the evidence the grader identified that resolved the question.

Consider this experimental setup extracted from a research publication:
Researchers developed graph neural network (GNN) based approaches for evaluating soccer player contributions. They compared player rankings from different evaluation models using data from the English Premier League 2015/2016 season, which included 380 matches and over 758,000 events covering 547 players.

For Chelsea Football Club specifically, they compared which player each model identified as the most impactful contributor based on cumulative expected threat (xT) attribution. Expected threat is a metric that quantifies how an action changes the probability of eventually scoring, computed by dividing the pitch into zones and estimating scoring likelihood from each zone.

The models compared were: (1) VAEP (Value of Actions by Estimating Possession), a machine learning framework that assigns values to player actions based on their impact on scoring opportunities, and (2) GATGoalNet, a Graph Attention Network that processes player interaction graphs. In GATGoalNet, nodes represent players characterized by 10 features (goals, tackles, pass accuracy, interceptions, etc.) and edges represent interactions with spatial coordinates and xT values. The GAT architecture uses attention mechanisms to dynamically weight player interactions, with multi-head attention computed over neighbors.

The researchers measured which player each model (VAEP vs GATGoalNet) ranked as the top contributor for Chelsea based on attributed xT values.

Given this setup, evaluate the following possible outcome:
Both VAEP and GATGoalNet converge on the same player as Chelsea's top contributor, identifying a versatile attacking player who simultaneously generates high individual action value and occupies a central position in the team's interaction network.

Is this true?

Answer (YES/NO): NO